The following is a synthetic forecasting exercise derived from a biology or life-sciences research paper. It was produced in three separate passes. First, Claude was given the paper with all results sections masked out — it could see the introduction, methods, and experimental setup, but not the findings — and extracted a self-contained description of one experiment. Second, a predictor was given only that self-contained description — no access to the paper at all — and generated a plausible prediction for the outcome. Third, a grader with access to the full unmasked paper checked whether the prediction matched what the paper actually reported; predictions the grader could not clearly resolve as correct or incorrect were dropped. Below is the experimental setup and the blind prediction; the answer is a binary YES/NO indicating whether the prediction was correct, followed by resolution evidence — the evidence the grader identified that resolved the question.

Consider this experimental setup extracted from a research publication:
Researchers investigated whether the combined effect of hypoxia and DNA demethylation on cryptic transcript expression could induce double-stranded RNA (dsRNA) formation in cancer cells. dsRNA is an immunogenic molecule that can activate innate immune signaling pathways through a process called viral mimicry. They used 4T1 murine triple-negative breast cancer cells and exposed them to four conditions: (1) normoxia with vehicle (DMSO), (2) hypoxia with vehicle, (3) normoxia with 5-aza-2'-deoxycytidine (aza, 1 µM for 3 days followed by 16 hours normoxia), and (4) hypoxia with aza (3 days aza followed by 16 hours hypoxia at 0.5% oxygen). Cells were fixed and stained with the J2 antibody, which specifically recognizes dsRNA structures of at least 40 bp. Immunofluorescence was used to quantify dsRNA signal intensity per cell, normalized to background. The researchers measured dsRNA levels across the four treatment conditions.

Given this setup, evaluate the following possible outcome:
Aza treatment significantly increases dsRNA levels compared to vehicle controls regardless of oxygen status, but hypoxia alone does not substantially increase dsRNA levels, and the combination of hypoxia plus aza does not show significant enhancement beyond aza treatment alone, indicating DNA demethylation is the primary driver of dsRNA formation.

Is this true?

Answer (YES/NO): NO